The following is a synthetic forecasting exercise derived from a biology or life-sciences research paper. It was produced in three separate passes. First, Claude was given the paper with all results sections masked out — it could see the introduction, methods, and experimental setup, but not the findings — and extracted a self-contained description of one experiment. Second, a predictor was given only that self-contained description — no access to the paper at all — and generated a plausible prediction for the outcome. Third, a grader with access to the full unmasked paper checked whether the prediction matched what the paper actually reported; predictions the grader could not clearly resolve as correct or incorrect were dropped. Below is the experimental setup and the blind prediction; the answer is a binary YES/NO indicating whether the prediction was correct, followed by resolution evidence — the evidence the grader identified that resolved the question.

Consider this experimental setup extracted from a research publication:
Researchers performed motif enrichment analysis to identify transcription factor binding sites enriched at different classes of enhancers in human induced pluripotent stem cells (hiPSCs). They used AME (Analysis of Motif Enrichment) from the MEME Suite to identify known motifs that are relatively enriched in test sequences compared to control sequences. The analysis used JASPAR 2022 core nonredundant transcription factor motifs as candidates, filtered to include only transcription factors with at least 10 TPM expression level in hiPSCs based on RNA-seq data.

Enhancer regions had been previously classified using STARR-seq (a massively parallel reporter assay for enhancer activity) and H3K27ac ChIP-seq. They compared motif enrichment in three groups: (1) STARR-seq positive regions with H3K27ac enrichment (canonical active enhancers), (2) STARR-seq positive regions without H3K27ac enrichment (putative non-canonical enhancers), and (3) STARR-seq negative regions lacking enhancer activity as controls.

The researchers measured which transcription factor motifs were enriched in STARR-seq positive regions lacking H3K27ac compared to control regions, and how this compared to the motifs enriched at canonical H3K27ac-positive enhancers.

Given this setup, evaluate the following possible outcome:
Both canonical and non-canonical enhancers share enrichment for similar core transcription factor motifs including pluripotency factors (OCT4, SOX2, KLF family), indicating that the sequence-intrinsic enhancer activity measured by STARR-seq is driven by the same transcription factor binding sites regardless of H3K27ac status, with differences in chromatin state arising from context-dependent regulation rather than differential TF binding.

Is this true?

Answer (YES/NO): YES